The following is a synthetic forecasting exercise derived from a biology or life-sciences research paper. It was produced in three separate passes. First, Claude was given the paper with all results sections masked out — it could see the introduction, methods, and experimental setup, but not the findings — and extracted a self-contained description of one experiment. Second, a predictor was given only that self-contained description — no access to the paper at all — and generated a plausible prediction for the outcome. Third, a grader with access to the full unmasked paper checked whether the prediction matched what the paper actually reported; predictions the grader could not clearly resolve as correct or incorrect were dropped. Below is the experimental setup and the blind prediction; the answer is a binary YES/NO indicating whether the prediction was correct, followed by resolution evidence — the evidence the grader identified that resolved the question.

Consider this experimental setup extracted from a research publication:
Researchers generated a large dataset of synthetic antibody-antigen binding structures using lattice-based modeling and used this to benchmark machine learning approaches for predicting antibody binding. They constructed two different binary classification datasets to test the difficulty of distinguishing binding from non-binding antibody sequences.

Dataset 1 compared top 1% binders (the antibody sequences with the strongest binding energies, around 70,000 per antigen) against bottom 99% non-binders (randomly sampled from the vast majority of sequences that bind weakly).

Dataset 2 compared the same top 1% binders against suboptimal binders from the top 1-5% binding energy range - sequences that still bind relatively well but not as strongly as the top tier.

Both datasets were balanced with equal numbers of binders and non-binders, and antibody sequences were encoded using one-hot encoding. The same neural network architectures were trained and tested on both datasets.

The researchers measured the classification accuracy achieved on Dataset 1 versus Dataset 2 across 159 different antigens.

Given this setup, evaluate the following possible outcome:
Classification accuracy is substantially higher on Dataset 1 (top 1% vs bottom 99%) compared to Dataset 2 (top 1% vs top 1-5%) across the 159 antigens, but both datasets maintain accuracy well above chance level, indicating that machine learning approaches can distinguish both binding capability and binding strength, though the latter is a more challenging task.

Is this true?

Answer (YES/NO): NO